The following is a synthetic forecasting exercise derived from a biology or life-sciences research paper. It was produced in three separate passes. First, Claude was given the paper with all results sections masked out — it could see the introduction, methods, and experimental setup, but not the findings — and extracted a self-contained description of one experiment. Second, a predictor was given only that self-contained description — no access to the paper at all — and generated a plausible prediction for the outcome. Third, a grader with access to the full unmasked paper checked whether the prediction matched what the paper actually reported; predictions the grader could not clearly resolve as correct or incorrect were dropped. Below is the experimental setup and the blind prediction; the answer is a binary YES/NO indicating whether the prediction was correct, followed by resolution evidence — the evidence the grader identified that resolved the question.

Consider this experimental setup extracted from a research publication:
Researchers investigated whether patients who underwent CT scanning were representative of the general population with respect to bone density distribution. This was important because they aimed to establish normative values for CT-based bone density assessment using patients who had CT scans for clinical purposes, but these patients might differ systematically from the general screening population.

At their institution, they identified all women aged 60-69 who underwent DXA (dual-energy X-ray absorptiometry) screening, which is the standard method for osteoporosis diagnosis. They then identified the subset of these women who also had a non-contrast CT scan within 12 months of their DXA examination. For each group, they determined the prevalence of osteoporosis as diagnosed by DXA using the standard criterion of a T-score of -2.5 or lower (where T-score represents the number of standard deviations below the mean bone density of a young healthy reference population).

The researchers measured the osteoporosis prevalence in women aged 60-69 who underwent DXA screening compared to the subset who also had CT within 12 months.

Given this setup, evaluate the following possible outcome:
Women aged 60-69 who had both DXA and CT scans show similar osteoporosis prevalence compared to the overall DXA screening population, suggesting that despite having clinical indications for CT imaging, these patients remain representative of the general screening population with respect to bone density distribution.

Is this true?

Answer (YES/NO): YES